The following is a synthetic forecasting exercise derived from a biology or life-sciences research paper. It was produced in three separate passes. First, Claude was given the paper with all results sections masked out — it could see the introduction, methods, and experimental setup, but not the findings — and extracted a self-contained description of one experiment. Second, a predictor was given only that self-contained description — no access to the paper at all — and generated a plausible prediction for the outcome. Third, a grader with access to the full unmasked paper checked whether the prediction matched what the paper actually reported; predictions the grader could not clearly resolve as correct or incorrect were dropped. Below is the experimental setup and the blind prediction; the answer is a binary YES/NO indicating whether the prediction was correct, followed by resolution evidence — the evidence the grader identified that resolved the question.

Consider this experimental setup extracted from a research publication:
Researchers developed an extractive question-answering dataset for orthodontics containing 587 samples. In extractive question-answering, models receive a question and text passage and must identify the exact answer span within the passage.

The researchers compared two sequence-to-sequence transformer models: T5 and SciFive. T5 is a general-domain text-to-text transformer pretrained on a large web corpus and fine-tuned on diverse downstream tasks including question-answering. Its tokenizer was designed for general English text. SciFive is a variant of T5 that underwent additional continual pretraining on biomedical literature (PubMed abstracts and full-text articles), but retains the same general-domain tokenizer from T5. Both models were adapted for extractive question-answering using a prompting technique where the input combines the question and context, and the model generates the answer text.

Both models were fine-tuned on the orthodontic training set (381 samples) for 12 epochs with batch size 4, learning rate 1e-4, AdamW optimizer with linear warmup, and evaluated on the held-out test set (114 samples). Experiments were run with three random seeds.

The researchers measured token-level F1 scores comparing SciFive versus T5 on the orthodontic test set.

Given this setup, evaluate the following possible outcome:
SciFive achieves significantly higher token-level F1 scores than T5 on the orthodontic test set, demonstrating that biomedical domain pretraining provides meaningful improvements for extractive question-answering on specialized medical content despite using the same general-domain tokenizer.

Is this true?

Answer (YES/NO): NO